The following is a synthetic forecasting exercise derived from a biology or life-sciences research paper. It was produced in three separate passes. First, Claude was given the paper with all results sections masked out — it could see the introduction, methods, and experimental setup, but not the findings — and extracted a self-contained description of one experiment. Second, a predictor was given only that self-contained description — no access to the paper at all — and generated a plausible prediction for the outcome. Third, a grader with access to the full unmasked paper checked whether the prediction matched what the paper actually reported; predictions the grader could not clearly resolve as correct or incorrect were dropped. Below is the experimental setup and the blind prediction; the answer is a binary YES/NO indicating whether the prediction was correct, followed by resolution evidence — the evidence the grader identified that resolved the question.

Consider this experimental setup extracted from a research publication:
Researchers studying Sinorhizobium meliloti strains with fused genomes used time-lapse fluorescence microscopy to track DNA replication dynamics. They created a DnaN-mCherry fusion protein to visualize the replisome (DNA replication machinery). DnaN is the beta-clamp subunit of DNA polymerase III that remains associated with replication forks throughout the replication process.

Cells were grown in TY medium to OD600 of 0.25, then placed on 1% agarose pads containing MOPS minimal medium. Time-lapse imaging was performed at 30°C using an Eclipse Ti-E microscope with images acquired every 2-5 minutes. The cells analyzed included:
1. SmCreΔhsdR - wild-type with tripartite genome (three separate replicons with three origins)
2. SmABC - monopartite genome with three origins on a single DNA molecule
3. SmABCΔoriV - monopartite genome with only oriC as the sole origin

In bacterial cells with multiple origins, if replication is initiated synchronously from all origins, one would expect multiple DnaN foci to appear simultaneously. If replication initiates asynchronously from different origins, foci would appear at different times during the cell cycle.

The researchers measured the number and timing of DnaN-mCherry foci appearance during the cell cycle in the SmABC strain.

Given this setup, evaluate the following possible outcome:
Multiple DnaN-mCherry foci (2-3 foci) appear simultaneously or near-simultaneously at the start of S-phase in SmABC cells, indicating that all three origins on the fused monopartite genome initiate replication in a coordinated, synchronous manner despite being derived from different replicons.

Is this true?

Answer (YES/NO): NO